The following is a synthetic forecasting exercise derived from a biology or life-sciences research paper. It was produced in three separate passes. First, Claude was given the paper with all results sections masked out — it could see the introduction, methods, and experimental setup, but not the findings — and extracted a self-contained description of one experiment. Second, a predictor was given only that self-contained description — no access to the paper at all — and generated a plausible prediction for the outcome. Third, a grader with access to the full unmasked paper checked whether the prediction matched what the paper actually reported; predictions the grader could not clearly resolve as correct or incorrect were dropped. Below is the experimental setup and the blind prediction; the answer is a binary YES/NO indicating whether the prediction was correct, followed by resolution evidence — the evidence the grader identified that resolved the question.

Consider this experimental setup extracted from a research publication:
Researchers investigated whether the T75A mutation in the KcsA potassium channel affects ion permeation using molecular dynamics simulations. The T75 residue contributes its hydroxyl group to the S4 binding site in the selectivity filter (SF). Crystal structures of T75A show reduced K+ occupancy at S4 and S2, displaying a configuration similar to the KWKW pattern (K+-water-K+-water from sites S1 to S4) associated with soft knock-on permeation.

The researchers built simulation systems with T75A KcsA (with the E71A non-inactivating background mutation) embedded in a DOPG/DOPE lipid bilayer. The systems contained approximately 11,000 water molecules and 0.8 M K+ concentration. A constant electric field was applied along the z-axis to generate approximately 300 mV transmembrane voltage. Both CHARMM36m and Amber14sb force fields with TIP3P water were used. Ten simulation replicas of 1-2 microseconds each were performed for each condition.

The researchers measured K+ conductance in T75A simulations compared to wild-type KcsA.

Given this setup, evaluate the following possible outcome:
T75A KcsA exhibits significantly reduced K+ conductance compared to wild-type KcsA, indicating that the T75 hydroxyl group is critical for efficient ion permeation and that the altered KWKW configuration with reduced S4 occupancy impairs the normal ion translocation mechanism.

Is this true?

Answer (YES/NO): YES